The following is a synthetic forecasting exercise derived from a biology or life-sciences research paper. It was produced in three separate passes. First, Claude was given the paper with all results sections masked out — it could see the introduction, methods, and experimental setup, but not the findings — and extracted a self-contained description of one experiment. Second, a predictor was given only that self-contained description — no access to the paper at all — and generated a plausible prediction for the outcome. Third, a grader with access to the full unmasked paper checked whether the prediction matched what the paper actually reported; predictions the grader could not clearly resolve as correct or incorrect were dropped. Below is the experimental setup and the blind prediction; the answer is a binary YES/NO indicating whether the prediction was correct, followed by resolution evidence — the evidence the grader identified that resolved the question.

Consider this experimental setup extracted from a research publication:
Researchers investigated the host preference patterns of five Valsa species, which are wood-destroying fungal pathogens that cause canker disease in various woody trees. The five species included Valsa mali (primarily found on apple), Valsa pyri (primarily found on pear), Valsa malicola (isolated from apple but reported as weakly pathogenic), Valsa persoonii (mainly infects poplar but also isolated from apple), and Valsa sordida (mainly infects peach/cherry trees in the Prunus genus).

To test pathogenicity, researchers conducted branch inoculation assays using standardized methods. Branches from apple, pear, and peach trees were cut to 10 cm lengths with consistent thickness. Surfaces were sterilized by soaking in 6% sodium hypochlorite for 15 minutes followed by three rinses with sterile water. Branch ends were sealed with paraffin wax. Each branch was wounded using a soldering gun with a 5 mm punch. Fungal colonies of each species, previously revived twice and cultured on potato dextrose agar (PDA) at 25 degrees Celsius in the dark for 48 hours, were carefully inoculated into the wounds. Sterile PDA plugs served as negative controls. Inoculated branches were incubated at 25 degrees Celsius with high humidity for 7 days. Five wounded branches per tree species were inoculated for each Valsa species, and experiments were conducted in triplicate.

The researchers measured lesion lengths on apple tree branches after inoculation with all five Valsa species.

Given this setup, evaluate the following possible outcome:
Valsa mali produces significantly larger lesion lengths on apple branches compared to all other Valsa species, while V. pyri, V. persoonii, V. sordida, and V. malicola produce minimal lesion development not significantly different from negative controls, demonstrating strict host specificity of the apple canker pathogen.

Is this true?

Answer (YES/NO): NO